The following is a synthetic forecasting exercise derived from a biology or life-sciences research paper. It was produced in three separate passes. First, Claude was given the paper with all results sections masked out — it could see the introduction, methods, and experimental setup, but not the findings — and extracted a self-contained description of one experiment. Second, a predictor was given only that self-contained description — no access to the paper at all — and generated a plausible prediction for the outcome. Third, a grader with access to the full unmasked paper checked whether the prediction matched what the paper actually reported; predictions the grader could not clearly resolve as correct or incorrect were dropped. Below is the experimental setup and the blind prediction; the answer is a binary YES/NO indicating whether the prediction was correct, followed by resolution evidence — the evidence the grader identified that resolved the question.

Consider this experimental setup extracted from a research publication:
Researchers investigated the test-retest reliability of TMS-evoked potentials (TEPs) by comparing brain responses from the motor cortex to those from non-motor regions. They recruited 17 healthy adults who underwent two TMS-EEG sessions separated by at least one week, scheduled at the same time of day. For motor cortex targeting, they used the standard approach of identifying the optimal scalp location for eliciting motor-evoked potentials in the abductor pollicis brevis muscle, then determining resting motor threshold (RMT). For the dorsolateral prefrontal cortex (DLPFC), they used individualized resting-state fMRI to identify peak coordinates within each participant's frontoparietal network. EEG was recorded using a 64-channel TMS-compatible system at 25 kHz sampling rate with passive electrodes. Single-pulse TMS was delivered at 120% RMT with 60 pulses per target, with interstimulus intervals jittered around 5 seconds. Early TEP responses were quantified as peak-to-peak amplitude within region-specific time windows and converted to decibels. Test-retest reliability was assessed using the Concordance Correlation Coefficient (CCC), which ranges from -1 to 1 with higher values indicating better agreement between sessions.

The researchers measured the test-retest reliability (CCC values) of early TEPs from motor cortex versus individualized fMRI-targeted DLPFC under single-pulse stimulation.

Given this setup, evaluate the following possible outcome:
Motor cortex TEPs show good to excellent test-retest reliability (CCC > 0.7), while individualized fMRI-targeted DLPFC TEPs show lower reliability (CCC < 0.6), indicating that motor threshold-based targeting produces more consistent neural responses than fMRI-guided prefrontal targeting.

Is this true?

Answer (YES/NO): NO